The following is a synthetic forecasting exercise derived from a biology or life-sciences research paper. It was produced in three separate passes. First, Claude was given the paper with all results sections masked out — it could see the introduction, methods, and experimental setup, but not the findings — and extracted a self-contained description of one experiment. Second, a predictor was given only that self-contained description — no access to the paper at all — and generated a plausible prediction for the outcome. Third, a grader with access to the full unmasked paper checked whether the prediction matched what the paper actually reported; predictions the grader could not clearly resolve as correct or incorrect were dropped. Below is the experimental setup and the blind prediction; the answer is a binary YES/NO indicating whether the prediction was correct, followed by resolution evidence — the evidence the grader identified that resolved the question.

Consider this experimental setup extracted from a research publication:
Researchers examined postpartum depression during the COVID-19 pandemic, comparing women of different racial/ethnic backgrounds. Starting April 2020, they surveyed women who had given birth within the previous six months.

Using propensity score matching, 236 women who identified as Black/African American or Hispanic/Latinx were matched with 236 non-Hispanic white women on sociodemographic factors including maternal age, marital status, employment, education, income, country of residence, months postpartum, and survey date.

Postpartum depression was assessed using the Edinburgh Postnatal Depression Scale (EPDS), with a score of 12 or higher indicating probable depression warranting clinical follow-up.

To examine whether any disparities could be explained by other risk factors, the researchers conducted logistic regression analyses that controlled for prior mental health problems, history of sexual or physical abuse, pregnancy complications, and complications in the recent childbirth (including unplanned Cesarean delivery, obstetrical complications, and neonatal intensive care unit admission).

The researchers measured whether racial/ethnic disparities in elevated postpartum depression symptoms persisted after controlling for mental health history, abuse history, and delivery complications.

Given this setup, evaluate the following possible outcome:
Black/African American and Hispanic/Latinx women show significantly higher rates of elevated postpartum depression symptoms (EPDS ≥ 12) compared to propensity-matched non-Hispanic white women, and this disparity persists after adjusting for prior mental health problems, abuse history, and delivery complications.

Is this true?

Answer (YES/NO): YES